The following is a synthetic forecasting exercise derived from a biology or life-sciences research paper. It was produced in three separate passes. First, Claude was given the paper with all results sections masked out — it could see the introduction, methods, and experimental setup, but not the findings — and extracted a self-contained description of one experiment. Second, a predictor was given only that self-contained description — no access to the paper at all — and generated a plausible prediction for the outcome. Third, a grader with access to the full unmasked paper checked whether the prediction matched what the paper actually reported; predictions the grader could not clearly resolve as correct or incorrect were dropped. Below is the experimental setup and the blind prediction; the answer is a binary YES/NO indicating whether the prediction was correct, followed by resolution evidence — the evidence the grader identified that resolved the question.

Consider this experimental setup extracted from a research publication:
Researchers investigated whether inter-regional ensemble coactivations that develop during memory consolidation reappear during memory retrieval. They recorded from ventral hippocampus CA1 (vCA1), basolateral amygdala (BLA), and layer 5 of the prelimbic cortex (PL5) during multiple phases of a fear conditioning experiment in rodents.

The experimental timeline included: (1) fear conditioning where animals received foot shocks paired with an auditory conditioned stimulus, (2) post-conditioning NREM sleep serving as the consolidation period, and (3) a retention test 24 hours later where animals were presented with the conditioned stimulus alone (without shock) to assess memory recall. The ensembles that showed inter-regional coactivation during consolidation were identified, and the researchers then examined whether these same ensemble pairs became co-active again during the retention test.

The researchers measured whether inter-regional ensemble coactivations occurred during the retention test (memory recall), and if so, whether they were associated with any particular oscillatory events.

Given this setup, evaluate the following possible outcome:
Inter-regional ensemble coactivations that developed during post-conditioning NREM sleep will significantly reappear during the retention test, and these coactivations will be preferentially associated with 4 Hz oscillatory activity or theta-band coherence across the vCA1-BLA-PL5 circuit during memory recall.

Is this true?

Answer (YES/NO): NO